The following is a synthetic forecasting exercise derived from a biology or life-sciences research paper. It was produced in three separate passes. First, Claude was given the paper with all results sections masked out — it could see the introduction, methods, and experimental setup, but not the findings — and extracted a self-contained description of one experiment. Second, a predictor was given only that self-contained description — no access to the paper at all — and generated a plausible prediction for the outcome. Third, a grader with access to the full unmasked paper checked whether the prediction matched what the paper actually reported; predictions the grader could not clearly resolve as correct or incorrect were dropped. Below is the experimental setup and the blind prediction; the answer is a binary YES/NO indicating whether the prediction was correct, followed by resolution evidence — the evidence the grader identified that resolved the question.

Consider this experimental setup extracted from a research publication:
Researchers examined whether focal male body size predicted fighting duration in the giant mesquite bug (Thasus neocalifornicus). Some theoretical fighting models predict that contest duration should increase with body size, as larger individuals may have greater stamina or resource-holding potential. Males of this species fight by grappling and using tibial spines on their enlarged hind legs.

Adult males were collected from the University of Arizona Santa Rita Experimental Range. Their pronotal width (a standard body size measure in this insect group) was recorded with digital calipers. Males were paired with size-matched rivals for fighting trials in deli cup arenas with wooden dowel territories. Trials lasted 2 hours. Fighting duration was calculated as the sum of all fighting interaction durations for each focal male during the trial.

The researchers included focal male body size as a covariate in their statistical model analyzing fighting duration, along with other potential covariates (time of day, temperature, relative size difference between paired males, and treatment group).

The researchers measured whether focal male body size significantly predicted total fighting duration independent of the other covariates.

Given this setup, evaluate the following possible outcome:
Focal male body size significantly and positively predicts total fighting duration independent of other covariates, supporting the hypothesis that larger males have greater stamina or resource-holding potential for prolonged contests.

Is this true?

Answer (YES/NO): NO